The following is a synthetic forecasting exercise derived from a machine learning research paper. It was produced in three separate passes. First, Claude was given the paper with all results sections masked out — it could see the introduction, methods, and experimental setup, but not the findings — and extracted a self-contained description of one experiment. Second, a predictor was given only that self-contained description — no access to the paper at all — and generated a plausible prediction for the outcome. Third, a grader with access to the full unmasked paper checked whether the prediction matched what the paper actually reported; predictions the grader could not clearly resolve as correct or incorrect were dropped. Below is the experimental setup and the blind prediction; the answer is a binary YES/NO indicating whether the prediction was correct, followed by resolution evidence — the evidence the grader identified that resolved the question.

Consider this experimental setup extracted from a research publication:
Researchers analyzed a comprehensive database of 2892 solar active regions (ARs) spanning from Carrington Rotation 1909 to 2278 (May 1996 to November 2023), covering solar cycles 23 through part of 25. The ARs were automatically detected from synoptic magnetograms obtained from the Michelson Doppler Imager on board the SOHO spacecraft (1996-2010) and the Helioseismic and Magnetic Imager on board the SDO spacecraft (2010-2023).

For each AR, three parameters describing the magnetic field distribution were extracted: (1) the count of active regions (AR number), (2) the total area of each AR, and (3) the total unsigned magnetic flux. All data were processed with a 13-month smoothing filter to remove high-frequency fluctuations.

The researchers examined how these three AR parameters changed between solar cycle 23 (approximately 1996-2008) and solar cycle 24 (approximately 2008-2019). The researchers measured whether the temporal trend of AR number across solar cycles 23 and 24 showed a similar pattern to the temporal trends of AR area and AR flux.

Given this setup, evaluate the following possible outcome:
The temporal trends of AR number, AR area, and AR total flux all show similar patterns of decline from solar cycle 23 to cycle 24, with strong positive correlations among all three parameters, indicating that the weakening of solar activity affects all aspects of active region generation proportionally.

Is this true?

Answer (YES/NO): NO